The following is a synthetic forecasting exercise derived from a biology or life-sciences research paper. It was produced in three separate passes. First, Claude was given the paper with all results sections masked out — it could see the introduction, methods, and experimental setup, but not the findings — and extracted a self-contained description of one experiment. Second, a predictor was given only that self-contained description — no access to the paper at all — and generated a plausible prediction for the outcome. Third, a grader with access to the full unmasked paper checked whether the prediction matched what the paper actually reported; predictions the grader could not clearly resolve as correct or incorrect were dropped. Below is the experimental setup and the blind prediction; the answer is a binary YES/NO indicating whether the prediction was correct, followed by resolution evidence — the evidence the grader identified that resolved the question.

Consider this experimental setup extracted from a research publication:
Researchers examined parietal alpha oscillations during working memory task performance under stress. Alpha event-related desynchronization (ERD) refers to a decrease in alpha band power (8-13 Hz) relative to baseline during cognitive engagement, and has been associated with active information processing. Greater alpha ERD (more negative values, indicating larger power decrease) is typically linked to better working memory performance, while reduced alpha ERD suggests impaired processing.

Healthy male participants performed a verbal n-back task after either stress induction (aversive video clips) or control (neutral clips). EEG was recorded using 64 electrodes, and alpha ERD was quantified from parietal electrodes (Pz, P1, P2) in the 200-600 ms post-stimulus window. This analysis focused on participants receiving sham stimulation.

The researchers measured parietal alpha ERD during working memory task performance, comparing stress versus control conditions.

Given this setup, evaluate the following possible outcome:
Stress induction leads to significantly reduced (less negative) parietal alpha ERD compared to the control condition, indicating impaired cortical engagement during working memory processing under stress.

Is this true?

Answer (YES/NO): NO